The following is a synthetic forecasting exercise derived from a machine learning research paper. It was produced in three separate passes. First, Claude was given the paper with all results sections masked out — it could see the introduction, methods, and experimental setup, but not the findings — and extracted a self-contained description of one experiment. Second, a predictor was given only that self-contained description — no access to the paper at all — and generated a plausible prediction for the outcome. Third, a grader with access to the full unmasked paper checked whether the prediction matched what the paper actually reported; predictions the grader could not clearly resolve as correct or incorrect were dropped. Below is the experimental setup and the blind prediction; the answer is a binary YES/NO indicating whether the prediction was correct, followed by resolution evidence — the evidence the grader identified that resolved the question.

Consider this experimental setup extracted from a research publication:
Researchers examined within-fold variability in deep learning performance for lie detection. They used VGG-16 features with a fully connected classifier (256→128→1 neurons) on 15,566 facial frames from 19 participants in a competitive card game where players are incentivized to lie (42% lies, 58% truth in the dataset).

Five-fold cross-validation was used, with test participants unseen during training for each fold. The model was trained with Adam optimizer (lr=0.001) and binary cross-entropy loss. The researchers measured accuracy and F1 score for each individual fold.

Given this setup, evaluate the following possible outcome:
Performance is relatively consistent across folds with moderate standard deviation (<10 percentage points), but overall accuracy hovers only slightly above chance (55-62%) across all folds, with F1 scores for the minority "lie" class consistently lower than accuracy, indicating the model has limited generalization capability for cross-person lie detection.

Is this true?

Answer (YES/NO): NO